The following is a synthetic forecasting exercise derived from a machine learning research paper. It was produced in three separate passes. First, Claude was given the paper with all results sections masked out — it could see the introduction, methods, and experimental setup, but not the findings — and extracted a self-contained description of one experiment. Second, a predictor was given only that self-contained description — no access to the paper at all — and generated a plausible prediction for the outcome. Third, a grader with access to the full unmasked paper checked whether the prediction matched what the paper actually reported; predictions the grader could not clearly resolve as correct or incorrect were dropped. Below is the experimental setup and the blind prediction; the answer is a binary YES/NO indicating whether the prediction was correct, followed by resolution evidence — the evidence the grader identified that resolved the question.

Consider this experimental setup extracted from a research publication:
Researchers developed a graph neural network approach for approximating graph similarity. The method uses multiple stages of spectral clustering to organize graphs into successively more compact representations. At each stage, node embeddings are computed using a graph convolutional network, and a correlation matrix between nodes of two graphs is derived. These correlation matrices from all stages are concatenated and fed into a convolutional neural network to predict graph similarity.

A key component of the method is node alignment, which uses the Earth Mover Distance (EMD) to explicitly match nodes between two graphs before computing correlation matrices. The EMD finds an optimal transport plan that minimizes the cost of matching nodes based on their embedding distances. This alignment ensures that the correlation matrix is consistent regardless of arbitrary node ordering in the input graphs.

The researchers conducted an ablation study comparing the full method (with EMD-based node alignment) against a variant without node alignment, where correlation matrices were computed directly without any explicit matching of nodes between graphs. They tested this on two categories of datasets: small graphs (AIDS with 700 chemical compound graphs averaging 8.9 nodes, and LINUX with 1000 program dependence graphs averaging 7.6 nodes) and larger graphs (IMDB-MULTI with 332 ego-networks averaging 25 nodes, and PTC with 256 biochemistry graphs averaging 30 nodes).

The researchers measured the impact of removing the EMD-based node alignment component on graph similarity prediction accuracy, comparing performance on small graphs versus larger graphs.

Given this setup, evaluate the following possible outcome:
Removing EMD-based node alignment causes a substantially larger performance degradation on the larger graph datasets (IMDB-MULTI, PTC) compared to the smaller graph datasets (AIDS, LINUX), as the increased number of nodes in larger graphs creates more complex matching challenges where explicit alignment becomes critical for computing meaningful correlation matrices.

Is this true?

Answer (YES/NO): NO